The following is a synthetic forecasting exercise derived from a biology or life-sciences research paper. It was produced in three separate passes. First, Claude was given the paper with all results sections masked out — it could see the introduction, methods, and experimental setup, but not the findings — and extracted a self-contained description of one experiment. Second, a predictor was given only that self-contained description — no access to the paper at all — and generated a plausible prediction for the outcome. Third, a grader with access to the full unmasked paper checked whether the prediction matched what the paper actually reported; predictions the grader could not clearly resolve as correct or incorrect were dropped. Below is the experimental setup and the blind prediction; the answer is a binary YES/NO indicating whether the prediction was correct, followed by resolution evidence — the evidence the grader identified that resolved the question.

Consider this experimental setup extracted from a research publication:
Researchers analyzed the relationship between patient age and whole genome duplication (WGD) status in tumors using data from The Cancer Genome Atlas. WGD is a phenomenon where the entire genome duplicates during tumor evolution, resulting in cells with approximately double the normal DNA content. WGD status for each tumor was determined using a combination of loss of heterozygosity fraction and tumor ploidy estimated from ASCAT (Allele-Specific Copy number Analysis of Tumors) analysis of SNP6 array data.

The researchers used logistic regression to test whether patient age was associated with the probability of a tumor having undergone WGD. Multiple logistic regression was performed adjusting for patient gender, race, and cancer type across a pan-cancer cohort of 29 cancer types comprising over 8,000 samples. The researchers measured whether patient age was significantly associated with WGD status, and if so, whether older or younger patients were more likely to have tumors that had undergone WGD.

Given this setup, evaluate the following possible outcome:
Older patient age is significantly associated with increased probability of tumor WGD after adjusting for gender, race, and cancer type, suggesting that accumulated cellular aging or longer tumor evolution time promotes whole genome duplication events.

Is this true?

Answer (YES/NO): YES